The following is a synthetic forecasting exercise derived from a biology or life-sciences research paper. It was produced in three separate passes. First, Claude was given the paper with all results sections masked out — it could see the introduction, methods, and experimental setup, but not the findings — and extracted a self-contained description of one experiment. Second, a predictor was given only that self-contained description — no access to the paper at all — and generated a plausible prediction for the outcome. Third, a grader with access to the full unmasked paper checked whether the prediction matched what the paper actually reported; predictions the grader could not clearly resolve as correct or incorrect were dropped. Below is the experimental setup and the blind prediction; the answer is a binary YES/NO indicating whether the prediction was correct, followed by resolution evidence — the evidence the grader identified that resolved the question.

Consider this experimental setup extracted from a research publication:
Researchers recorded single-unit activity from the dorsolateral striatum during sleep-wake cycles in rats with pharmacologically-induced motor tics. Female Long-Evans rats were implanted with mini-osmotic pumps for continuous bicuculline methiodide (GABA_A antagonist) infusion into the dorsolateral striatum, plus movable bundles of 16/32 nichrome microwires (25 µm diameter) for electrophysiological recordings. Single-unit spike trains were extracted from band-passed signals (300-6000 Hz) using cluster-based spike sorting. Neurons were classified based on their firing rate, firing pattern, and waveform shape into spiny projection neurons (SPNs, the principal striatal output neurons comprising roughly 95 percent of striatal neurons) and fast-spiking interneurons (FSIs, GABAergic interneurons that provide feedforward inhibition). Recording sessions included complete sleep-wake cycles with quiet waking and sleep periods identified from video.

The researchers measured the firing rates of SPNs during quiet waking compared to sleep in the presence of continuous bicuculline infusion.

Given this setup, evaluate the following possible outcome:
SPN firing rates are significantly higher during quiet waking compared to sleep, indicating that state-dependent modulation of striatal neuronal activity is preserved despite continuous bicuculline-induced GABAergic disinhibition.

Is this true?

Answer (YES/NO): NO